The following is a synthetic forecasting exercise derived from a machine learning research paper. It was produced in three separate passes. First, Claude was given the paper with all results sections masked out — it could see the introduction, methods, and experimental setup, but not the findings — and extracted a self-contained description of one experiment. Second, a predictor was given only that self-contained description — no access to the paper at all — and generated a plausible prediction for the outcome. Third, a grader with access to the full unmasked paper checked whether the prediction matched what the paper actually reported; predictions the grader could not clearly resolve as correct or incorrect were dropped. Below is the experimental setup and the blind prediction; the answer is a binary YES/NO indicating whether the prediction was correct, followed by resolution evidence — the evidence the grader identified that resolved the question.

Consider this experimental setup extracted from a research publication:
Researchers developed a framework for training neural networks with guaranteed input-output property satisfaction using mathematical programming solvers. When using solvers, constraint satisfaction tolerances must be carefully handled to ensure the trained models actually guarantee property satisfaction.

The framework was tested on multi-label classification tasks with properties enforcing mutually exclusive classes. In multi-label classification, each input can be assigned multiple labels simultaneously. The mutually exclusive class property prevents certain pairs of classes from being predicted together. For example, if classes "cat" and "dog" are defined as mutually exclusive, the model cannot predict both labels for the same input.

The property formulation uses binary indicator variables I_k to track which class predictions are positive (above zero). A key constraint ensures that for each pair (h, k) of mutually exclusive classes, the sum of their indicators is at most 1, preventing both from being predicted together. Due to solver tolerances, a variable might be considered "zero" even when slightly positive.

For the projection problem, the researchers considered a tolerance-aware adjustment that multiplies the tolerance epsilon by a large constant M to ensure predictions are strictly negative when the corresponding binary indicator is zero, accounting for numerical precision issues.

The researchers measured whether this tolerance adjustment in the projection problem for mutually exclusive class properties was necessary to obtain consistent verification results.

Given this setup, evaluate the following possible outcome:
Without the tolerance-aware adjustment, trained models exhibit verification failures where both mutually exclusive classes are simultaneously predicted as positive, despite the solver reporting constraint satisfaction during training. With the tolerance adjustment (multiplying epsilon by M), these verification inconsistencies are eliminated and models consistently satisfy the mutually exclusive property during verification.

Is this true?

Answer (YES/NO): YES